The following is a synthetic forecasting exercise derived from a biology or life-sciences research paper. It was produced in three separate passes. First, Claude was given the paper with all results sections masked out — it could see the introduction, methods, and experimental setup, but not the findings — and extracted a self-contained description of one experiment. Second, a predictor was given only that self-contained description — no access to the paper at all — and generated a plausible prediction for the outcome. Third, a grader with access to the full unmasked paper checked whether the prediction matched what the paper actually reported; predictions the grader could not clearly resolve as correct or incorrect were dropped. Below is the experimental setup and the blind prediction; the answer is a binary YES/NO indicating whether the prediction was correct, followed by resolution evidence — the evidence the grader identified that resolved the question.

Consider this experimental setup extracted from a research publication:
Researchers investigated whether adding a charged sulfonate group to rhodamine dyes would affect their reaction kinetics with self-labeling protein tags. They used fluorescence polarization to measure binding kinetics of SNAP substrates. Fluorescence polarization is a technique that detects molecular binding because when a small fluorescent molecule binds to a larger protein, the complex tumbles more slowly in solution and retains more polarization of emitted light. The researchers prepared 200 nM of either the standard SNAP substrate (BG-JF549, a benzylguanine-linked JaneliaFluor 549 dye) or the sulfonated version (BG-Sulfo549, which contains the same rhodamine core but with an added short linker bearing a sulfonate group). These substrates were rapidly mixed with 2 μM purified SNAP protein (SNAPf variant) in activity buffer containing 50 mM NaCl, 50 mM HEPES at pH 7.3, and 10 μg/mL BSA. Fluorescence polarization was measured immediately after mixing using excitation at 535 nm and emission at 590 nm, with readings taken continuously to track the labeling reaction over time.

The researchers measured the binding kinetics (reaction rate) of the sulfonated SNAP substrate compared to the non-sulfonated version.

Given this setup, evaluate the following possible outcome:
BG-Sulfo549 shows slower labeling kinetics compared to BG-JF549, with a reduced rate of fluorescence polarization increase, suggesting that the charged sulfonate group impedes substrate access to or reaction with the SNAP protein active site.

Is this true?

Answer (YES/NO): YES